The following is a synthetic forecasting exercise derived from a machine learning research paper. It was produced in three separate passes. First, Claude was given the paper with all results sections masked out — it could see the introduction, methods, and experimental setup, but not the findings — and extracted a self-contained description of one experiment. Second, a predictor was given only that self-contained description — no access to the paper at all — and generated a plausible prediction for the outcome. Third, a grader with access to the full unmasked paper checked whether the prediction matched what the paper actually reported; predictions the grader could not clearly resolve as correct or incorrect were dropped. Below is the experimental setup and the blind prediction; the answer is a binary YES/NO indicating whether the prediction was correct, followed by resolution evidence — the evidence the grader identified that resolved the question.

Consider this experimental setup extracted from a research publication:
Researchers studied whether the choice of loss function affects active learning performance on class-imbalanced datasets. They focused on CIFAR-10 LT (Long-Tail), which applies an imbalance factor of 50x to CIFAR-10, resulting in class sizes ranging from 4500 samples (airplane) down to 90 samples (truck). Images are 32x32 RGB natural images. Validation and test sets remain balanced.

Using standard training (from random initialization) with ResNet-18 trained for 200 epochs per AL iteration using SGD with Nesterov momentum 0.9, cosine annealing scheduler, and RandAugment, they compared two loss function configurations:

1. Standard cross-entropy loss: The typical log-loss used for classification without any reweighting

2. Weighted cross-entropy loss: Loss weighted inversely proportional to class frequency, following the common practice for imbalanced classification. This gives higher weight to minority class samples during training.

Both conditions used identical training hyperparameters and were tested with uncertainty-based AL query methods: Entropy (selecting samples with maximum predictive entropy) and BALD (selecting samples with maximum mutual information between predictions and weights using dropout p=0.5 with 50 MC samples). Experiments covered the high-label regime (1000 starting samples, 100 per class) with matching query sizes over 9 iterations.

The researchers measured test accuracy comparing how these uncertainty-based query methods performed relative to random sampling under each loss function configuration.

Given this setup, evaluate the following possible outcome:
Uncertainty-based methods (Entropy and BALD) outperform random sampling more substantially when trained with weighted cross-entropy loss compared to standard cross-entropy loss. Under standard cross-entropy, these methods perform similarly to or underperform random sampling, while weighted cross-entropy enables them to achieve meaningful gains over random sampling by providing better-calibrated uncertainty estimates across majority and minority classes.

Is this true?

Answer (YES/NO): NO